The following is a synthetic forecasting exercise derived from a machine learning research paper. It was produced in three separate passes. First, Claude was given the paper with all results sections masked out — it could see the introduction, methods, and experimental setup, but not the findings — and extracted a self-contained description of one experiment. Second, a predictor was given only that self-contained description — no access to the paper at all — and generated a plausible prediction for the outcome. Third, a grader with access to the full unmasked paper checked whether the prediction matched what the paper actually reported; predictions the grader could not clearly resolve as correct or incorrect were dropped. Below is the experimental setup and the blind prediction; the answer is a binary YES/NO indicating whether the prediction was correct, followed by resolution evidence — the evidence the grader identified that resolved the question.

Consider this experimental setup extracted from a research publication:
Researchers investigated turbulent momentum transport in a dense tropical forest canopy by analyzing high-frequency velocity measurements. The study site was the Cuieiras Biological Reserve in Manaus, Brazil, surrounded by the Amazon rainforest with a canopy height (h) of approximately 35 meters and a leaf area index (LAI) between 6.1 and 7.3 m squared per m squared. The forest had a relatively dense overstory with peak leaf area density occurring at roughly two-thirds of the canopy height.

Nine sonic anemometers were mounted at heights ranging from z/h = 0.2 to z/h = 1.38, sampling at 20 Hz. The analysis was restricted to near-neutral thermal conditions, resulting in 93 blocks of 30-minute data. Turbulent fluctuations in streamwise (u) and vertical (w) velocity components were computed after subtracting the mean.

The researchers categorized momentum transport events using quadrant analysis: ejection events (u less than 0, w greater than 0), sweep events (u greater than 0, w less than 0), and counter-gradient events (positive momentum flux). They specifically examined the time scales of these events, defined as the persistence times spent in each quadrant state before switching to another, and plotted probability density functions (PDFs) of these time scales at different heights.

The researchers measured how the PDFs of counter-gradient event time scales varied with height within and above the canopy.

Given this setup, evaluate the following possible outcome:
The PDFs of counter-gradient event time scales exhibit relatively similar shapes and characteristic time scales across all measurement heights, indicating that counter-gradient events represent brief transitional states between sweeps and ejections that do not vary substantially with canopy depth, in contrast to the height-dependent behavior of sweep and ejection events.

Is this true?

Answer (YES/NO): NO